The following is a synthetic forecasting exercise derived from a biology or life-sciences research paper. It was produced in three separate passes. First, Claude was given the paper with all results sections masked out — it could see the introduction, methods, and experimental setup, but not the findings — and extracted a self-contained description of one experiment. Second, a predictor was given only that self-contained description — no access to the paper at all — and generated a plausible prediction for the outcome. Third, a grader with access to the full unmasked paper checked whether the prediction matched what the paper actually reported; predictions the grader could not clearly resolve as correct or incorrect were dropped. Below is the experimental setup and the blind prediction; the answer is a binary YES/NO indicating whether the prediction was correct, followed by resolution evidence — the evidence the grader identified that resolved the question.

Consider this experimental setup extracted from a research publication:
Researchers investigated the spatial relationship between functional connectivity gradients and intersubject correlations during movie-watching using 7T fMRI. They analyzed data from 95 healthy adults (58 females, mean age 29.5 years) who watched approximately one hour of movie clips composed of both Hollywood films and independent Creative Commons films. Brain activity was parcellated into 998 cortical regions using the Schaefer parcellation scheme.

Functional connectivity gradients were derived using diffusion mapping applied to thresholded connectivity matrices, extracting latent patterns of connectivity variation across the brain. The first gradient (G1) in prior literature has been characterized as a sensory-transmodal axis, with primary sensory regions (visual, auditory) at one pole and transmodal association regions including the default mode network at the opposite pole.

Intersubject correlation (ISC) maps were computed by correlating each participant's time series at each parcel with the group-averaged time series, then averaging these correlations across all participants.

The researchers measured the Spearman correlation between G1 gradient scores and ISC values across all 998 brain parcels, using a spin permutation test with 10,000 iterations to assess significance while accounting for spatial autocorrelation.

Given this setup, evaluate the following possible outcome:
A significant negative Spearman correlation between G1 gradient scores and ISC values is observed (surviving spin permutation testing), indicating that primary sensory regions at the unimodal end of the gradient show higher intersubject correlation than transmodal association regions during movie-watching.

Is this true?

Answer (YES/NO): NO